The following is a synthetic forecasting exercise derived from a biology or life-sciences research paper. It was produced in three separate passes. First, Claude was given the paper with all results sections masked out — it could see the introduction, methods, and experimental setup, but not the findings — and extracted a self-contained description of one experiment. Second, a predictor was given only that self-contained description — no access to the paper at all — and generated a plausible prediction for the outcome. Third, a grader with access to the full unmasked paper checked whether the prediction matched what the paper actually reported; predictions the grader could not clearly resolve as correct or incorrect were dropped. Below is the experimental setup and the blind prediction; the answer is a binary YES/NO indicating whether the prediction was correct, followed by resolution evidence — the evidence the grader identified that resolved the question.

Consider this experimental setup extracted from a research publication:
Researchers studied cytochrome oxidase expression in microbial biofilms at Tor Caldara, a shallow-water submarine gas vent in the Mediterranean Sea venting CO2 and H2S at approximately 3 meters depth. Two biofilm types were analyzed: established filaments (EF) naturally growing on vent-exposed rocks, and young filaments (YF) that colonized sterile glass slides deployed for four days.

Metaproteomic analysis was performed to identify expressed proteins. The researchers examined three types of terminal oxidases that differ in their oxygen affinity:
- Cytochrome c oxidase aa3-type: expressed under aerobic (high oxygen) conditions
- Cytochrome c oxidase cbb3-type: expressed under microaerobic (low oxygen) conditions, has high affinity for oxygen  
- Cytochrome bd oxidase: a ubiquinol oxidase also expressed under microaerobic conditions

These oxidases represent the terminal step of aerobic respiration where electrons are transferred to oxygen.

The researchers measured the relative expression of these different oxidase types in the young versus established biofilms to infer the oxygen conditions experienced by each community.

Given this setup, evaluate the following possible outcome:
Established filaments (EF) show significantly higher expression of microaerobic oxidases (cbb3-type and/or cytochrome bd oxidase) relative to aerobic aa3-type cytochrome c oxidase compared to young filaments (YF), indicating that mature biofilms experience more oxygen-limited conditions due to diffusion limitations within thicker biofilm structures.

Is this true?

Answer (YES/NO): YES